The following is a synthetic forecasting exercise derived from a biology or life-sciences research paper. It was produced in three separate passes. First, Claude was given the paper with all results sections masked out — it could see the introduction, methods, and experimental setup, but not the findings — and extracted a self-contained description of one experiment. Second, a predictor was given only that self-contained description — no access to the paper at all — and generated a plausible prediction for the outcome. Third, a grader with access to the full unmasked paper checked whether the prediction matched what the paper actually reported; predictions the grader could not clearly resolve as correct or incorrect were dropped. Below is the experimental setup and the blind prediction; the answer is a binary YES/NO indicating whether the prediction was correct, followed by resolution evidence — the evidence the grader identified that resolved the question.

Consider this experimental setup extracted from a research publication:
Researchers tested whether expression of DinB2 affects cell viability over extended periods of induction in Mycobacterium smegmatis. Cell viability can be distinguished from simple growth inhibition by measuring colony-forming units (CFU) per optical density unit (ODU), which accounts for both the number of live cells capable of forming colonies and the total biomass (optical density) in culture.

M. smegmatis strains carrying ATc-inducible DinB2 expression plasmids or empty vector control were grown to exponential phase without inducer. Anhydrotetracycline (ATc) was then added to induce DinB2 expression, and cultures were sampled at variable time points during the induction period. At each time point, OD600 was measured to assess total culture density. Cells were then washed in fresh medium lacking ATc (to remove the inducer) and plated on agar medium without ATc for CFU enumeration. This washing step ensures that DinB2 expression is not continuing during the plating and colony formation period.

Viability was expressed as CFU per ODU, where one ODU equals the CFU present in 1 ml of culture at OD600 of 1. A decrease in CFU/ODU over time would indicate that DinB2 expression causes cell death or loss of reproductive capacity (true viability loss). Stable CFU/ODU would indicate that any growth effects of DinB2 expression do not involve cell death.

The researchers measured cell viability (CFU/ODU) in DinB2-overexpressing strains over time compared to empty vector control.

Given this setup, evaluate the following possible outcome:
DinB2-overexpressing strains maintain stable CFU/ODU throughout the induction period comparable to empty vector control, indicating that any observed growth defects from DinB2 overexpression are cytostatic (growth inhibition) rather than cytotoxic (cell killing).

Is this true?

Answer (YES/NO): NO